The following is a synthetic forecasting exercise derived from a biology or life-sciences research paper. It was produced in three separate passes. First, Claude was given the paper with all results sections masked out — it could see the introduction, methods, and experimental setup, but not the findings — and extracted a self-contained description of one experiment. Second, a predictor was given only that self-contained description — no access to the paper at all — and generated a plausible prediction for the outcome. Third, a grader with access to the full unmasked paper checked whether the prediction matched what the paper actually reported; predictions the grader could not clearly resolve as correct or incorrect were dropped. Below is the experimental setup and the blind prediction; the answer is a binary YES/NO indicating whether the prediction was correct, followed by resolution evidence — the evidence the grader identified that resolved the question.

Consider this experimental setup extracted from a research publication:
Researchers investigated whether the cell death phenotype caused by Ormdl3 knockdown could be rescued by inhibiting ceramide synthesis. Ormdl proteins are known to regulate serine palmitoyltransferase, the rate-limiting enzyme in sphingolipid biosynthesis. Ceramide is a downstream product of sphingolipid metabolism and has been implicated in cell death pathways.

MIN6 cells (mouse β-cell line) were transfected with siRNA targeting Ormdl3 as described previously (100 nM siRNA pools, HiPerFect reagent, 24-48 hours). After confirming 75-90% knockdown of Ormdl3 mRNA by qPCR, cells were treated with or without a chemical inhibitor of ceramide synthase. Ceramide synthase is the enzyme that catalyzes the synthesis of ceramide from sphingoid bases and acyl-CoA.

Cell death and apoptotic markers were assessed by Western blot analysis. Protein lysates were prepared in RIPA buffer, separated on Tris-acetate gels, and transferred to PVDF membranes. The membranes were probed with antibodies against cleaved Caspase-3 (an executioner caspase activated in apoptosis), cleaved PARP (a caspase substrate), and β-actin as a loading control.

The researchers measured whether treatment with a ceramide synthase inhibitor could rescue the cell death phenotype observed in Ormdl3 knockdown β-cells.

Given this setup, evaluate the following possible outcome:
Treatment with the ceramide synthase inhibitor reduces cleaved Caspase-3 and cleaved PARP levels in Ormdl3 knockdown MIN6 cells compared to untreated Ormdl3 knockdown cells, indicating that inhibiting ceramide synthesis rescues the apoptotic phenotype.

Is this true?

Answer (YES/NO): YES